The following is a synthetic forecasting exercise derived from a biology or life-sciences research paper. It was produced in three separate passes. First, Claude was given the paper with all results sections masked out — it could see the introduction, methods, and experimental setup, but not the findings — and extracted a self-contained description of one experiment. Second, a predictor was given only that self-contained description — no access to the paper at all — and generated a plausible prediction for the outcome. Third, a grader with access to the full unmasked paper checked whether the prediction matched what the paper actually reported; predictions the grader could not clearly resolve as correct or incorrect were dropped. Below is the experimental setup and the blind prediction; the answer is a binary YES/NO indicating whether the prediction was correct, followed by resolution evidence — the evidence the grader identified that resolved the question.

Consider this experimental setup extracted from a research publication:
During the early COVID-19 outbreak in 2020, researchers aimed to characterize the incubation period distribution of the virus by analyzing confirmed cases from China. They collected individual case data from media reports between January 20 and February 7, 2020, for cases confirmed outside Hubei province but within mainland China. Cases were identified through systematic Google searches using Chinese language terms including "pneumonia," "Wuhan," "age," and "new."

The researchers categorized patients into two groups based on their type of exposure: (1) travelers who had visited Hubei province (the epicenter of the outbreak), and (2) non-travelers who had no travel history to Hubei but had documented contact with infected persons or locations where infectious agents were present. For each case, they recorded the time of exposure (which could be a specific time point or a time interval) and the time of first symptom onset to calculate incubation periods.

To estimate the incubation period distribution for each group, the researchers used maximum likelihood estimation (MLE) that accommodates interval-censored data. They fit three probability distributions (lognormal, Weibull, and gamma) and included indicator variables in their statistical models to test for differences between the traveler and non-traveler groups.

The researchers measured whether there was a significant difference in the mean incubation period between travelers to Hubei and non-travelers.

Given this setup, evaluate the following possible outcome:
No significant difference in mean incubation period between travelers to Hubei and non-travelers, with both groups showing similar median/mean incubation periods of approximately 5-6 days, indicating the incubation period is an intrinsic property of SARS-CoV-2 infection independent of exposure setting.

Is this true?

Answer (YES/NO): NO